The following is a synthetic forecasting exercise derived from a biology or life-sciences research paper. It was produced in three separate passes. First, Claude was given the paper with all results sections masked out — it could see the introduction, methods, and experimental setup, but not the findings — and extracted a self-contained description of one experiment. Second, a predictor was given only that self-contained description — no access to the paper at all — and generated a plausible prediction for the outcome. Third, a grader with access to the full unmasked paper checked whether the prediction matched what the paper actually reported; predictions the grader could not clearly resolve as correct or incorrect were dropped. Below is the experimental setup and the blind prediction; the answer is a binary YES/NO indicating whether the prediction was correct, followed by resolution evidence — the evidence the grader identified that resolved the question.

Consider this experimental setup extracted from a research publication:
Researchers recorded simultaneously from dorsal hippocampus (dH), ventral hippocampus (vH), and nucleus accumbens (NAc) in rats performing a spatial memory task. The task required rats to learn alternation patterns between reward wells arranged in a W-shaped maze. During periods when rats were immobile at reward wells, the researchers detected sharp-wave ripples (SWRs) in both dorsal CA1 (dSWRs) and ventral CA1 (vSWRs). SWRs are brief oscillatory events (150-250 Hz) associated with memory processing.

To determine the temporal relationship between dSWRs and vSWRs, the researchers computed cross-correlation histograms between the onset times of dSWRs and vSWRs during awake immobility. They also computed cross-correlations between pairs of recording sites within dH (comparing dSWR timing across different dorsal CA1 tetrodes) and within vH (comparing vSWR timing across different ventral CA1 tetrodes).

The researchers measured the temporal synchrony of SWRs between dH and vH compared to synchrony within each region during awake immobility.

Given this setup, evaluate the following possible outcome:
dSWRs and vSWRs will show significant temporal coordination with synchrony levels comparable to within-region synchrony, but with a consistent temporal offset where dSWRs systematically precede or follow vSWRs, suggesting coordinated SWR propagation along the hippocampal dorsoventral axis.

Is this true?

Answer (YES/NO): NO